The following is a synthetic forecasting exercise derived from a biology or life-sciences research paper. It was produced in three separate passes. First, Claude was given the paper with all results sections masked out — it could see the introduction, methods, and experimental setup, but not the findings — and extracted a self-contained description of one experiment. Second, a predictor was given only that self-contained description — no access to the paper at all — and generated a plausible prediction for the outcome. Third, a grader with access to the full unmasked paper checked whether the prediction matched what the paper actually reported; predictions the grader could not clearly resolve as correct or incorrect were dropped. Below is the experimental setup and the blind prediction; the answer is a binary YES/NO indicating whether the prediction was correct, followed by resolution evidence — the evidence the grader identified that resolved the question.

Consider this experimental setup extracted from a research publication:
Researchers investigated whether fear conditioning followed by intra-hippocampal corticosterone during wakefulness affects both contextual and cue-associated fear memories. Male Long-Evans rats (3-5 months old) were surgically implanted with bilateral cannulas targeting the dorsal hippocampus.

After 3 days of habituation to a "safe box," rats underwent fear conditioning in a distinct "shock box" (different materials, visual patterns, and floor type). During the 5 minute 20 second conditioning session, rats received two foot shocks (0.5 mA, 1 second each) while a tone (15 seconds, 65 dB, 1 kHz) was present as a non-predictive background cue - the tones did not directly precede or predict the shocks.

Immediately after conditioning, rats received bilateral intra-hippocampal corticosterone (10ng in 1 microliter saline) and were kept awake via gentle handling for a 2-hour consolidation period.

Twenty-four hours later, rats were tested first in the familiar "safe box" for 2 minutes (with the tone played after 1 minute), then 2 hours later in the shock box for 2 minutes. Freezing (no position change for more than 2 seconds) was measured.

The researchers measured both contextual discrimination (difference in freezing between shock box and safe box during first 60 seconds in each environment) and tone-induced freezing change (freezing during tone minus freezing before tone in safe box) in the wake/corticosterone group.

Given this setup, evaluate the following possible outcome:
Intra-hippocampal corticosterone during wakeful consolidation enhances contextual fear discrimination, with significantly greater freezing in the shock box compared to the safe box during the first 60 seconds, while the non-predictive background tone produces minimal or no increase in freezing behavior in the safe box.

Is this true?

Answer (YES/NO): NO